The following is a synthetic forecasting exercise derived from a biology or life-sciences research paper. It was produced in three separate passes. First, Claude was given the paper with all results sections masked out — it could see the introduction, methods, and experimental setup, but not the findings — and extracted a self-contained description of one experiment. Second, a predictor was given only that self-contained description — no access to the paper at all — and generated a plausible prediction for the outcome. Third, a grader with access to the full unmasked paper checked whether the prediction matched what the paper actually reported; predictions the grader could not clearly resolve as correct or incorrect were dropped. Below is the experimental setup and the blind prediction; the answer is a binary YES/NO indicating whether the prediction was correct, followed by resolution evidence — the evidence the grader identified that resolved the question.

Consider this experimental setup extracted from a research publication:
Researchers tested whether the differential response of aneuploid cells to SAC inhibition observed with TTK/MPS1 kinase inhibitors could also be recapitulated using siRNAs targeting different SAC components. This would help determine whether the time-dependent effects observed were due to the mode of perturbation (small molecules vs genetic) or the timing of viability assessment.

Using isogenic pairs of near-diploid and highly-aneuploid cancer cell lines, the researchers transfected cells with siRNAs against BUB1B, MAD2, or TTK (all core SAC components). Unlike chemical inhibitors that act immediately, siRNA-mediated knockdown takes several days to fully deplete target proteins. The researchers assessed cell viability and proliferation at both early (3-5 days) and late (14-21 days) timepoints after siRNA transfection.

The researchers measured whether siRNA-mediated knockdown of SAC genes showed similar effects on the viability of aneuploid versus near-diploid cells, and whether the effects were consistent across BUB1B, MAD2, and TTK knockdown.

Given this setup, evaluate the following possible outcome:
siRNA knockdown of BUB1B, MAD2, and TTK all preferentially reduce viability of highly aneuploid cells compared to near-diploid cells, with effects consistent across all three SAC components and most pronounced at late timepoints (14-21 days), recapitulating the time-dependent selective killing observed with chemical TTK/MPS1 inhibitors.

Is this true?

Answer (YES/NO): NO